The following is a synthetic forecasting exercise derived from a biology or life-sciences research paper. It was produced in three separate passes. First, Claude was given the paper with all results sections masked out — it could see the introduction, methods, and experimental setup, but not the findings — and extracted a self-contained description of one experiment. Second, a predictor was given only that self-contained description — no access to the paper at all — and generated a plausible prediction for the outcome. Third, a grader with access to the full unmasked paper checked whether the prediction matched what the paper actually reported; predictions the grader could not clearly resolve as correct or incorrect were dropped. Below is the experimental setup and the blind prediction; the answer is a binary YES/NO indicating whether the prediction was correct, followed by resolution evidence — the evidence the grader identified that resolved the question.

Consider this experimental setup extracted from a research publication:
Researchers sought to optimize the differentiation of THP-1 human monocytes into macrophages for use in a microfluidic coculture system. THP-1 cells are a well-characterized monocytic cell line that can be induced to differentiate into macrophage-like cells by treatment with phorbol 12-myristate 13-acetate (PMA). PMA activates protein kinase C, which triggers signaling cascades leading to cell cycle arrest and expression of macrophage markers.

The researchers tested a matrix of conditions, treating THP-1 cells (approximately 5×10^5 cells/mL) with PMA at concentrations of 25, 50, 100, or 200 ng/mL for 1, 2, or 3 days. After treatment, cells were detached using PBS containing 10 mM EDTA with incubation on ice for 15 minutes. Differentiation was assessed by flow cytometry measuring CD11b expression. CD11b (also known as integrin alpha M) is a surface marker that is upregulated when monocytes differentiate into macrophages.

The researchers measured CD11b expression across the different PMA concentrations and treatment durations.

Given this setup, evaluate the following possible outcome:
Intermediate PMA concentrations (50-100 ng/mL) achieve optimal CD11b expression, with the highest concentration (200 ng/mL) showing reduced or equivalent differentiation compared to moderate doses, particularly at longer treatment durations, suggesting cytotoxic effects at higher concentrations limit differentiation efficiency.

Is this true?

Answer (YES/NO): YES